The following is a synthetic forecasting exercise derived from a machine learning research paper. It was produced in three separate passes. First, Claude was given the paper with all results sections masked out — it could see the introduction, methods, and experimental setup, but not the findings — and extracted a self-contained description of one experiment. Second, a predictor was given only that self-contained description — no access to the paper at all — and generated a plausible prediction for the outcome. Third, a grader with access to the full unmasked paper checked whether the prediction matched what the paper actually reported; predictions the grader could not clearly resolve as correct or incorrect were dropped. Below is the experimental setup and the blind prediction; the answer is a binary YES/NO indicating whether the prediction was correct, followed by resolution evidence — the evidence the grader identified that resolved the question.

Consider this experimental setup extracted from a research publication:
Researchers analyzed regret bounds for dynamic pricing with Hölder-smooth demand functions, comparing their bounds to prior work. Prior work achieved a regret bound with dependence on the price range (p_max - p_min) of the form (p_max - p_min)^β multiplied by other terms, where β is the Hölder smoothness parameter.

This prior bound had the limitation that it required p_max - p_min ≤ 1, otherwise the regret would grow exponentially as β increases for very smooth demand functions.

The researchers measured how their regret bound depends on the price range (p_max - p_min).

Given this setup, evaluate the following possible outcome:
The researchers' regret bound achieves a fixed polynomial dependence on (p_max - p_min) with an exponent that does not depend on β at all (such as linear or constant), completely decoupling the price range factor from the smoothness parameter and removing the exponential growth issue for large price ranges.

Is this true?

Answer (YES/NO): NO